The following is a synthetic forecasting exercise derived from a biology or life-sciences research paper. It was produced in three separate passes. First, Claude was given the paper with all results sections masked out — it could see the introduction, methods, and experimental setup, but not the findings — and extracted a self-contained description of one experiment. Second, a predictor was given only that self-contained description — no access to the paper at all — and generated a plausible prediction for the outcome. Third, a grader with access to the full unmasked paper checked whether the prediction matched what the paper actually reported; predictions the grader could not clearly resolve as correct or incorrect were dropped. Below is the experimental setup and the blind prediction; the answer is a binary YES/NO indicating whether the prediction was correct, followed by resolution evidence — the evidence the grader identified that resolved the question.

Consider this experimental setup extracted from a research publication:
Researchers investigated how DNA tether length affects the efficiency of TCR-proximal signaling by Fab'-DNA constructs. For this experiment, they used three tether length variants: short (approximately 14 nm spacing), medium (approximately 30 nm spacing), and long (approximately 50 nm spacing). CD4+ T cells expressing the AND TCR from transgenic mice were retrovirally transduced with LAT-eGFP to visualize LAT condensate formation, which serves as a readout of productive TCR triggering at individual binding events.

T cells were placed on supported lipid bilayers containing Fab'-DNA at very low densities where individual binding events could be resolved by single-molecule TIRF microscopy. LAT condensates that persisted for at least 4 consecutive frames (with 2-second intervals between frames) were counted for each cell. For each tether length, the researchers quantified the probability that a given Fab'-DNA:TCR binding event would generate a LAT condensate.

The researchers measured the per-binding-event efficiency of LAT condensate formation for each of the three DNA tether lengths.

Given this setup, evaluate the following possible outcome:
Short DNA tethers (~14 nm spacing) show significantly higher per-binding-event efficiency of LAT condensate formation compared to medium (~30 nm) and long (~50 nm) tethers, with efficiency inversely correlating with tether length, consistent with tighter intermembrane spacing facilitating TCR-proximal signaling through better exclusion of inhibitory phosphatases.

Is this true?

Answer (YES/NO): YES